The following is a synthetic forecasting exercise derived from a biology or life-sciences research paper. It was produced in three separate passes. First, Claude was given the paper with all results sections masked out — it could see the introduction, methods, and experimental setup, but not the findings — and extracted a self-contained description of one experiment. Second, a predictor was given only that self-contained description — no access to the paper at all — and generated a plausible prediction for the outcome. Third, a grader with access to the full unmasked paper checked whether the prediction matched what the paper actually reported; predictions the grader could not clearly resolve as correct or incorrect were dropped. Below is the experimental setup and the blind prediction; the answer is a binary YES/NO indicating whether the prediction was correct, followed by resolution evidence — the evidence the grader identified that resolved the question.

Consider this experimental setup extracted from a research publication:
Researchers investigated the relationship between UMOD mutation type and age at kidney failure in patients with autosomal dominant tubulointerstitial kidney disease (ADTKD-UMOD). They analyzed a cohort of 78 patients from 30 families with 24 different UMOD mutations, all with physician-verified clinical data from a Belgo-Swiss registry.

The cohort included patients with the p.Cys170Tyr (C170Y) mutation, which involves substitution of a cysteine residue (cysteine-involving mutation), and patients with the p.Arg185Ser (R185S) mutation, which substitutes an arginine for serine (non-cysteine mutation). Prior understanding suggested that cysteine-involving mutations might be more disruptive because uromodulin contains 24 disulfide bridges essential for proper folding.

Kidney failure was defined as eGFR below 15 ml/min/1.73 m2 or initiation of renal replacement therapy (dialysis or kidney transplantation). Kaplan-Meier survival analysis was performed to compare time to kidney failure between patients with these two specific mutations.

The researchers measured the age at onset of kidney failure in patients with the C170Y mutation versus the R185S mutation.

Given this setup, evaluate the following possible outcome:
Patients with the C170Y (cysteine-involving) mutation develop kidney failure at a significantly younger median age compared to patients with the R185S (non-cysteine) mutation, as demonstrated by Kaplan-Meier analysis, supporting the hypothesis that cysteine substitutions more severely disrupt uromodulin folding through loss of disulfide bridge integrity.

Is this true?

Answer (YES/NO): NO